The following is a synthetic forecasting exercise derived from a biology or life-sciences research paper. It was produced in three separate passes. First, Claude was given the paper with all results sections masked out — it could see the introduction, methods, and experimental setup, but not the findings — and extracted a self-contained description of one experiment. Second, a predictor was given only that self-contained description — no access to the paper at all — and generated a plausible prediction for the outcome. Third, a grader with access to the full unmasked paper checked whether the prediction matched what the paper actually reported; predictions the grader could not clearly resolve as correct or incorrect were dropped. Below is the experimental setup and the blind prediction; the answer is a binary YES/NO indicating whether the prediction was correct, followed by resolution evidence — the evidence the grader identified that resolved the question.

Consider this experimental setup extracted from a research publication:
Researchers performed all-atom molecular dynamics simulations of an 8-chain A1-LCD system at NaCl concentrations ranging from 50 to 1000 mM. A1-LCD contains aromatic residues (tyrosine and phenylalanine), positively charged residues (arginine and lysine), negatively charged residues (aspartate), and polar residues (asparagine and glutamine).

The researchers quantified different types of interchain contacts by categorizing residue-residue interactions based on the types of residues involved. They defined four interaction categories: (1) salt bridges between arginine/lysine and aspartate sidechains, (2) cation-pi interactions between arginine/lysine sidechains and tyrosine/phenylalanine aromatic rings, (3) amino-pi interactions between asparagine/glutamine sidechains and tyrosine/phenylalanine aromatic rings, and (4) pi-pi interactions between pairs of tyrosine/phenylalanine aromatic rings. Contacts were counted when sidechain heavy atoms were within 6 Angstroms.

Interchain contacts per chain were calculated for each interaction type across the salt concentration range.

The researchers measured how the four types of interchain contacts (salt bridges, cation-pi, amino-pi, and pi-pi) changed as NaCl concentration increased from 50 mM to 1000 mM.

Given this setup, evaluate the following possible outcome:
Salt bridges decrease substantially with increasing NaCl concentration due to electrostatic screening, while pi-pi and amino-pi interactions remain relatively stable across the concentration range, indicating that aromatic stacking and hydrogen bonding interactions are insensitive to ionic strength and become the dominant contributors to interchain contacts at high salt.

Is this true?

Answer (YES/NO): NO